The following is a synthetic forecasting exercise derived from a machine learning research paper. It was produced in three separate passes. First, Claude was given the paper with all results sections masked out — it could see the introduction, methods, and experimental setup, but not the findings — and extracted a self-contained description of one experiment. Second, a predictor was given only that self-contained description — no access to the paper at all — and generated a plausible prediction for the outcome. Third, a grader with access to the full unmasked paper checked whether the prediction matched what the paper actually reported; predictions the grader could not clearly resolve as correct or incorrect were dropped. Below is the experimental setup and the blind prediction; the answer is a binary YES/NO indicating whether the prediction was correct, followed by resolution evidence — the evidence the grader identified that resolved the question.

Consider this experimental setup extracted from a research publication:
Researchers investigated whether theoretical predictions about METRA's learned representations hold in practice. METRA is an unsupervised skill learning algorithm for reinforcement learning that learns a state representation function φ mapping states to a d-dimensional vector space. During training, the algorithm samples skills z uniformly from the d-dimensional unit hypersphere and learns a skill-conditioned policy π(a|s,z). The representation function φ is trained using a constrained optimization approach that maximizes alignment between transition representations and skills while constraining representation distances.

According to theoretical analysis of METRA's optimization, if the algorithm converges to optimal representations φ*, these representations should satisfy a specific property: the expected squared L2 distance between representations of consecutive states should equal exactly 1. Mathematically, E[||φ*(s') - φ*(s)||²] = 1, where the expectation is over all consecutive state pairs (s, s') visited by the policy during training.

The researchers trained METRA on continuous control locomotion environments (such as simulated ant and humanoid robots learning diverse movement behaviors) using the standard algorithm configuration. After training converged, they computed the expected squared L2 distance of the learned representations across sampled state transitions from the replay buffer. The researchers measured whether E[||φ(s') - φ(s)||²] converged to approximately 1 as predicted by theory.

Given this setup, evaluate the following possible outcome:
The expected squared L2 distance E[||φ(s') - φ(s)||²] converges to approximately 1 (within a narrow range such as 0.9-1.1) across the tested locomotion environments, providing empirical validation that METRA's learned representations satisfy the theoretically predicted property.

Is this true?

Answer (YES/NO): YES